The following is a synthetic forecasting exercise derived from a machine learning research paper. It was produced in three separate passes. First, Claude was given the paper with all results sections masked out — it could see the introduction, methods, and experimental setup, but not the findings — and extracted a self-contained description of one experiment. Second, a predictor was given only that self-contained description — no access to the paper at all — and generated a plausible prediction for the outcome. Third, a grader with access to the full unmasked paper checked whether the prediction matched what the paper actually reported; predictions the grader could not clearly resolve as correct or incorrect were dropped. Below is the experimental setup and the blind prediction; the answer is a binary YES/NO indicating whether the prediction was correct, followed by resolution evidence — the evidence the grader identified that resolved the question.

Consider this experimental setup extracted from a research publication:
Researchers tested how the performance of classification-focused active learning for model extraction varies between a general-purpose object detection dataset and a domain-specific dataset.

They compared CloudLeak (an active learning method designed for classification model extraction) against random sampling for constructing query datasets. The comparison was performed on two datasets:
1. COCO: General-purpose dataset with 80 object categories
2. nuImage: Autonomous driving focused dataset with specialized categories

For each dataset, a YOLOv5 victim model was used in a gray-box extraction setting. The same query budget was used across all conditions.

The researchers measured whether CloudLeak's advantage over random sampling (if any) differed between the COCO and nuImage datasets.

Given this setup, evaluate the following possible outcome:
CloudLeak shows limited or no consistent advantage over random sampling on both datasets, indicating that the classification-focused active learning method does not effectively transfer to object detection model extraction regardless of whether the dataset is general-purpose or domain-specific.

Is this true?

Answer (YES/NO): NO